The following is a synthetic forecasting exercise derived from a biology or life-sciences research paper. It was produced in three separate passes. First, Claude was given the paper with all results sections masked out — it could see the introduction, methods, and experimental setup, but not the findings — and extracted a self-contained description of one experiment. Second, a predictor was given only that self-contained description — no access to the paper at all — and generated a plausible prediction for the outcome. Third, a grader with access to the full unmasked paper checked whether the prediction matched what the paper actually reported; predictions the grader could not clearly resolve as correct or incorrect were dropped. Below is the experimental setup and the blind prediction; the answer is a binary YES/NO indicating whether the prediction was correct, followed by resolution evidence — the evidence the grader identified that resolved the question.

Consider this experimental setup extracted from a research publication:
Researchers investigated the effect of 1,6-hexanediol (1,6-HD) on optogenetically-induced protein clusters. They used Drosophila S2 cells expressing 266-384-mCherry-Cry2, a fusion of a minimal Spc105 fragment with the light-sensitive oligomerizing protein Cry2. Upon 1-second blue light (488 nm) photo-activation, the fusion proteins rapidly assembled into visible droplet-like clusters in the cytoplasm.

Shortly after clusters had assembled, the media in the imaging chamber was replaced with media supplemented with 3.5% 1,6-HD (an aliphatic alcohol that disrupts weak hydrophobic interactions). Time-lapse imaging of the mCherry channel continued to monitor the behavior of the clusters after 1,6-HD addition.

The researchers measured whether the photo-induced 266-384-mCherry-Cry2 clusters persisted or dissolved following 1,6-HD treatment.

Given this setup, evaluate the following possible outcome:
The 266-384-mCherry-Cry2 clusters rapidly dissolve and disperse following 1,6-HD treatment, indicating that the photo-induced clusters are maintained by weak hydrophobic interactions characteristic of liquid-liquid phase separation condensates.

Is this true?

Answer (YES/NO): YES